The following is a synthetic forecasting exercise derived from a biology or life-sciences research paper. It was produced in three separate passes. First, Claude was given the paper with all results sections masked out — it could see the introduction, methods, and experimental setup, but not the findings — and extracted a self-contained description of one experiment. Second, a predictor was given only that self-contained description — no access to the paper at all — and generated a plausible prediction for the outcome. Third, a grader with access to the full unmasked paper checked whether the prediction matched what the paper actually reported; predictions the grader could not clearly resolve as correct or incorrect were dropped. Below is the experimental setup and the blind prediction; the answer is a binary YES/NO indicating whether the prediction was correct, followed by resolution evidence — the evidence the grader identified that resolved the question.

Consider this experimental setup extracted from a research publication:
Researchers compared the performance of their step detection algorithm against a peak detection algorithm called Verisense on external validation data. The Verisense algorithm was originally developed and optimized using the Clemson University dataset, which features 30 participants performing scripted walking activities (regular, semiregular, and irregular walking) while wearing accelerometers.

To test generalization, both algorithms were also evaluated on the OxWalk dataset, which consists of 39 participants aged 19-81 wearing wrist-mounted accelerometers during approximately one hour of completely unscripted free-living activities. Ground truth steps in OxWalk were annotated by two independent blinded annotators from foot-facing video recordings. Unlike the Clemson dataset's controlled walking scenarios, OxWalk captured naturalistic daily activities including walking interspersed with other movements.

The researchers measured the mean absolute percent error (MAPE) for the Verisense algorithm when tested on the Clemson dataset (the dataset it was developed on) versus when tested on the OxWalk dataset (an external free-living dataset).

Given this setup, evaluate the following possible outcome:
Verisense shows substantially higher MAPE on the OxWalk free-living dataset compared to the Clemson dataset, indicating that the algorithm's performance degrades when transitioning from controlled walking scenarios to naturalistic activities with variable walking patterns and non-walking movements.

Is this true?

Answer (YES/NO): YES